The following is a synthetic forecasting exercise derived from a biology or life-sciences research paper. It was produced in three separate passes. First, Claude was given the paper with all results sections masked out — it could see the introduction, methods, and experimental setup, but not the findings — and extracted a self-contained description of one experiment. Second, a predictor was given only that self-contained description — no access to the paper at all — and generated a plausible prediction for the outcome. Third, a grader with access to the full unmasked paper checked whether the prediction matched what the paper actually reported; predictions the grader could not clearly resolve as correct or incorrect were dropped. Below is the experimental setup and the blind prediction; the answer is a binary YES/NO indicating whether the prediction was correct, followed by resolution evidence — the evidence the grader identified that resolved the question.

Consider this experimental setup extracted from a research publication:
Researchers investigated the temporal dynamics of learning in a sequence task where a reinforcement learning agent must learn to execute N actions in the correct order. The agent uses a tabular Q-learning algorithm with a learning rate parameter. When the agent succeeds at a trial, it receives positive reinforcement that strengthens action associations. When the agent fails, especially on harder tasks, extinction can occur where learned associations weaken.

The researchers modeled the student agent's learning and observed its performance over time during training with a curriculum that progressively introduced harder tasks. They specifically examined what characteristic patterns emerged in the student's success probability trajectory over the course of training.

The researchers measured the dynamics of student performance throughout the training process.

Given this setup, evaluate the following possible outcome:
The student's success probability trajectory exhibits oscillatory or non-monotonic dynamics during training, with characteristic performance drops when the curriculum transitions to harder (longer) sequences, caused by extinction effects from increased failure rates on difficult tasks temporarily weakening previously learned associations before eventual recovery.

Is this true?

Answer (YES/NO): YES